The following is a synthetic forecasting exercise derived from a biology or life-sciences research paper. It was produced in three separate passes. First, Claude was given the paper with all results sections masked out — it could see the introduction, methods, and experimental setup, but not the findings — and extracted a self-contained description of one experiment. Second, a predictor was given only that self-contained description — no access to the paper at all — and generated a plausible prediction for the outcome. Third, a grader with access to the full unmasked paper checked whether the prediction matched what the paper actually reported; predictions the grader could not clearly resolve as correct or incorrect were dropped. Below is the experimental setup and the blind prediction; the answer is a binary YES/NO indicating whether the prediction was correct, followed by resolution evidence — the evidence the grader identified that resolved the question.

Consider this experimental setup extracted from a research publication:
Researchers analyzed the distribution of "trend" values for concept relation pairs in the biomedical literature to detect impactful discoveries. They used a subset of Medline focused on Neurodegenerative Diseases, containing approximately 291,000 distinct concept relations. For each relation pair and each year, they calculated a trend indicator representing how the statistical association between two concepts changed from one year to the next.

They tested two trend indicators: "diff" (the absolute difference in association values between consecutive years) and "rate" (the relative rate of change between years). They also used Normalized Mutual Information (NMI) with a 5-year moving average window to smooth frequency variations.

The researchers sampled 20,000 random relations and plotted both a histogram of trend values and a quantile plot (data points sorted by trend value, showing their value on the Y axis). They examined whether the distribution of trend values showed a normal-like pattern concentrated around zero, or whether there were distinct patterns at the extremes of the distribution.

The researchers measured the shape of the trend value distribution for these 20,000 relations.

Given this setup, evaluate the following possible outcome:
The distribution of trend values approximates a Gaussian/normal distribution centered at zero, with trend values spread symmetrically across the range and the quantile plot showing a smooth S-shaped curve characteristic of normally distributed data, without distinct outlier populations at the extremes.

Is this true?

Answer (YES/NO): NO